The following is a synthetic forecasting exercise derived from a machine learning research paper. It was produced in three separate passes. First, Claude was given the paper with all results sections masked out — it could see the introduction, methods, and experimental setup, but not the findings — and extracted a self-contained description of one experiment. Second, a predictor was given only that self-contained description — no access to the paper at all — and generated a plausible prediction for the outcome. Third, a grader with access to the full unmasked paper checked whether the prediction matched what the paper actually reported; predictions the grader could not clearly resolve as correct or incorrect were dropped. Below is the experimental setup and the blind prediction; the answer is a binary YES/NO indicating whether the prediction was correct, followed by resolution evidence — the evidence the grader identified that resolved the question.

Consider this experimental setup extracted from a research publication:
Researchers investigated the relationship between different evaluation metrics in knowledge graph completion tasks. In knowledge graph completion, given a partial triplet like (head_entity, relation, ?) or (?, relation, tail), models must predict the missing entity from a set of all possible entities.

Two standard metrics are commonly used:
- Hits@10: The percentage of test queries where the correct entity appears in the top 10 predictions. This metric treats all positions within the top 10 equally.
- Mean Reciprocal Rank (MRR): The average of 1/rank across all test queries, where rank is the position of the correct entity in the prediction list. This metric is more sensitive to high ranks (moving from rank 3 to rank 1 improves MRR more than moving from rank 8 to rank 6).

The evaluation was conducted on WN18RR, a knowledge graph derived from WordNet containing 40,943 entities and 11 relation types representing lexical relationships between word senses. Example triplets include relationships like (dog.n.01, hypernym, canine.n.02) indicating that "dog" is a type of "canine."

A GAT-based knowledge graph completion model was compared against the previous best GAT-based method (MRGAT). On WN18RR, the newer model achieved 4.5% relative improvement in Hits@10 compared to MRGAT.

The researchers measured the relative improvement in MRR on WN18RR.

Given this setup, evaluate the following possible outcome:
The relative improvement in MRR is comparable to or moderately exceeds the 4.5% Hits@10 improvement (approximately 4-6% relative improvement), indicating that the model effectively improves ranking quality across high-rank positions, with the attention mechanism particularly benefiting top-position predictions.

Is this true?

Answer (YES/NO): NO